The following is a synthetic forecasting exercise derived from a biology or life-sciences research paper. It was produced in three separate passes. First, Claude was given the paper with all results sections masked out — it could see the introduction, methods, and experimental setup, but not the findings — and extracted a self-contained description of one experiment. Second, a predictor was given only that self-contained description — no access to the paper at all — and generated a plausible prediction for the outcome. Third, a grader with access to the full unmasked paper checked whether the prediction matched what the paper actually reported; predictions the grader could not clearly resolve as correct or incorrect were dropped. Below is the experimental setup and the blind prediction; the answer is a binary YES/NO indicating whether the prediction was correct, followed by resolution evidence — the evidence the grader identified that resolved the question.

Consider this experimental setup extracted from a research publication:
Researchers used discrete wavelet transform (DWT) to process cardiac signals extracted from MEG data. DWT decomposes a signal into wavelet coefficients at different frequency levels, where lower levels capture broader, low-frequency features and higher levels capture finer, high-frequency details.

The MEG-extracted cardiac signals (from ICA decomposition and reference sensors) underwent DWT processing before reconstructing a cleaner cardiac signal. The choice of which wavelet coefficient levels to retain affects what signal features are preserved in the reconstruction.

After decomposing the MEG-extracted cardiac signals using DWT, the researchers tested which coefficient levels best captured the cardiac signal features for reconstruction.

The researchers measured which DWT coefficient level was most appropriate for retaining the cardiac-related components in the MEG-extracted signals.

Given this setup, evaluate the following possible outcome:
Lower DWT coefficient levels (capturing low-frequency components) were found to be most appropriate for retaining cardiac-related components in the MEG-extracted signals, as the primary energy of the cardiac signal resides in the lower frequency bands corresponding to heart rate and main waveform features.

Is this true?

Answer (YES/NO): YES